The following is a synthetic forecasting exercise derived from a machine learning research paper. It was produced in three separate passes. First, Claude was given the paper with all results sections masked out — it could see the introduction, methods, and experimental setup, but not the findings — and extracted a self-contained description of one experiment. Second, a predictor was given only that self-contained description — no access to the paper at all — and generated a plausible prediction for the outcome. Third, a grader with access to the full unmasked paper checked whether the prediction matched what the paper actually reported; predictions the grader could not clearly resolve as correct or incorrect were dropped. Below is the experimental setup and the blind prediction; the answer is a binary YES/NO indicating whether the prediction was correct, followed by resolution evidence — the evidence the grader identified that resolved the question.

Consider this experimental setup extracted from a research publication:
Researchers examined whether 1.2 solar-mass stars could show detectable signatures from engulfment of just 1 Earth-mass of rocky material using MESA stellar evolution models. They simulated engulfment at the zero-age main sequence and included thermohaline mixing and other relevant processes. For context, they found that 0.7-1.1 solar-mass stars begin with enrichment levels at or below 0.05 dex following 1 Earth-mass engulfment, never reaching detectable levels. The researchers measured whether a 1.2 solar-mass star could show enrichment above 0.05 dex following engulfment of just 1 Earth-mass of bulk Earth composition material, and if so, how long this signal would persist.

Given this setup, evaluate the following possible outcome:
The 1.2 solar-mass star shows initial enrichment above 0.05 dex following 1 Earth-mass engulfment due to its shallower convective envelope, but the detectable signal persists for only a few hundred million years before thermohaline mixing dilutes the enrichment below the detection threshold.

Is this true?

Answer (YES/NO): NO